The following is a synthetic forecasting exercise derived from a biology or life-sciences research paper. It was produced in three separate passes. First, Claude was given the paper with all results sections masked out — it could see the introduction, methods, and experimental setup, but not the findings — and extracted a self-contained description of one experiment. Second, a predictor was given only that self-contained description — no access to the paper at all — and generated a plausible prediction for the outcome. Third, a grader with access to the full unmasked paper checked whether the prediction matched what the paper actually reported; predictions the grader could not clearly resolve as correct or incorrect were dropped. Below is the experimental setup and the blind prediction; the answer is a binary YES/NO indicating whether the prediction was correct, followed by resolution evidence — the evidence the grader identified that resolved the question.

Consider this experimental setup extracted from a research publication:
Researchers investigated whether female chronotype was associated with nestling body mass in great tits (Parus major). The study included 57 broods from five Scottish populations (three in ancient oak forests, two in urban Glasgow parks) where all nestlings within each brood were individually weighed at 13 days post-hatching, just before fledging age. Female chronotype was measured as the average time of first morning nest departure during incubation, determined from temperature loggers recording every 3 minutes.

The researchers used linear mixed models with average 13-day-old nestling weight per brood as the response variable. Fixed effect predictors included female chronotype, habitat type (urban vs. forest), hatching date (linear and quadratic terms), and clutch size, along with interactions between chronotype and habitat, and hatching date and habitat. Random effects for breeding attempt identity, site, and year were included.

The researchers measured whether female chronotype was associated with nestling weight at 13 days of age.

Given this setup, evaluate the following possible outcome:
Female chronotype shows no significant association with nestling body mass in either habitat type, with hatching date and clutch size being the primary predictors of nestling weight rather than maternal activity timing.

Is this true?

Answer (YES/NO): YES